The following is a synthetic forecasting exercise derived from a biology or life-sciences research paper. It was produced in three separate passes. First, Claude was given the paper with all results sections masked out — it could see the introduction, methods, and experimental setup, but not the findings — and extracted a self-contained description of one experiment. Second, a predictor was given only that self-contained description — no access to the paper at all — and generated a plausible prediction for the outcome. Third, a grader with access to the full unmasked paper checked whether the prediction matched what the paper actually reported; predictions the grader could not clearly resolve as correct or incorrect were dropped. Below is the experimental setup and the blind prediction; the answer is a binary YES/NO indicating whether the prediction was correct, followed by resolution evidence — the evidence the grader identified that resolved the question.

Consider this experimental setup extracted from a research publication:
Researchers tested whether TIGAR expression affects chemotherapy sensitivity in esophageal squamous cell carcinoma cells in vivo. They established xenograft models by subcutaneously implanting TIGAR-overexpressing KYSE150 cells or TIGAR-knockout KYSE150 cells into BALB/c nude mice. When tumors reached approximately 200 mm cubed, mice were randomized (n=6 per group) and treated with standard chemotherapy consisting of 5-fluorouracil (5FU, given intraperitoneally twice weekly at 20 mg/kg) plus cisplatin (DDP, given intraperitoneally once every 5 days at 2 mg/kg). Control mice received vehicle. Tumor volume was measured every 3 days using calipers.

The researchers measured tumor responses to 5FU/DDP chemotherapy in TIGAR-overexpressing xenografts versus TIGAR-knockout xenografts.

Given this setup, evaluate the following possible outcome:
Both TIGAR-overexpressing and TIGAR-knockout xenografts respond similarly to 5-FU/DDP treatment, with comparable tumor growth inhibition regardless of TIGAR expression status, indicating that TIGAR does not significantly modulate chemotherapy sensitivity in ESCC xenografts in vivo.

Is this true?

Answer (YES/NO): NO